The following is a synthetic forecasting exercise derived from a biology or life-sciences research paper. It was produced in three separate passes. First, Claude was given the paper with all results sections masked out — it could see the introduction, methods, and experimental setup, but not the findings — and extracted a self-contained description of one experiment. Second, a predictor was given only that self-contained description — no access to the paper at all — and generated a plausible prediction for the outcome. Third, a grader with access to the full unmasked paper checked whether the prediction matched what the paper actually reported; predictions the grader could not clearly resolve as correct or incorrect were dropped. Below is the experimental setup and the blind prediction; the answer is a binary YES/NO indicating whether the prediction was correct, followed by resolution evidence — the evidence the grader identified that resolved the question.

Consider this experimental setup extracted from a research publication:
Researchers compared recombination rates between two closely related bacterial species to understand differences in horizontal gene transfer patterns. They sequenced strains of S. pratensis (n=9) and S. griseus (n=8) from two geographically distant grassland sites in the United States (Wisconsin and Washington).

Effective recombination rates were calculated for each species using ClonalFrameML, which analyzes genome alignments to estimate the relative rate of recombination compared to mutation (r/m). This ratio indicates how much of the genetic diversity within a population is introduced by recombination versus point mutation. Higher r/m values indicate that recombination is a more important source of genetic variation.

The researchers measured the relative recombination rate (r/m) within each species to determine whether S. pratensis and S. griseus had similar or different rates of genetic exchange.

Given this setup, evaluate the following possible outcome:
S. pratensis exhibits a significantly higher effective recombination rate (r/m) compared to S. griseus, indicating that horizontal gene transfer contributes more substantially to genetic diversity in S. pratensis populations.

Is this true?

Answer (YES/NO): NO